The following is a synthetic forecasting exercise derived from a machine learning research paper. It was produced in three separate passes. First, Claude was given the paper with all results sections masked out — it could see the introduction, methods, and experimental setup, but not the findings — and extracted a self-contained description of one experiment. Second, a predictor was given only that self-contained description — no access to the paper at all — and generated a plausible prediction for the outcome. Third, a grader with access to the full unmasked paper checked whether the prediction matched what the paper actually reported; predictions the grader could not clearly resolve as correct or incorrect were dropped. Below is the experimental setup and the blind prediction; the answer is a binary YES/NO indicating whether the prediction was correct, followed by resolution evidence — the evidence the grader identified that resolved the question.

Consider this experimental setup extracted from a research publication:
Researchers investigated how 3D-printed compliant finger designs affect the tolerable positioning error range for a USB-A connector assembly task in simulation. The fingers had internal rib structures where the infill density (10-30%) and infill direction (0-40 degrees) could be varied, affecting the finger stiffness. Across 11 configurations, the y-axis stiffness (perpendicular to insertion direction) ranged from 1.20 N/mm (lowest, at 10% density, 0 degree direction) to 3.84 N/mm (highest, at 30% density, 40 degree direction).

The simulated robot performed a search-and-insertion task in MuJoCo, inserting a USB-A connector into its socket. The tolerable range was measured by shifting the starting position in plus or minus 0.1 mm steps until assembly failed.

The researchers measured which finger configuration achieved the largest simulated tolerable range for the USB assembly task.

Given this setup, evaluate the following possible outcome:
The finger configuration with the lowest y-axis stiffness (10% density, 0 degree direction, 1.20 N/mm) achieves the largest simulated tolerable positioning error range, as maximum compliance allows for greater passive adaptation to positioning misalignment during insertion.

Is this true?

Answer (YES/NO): YES